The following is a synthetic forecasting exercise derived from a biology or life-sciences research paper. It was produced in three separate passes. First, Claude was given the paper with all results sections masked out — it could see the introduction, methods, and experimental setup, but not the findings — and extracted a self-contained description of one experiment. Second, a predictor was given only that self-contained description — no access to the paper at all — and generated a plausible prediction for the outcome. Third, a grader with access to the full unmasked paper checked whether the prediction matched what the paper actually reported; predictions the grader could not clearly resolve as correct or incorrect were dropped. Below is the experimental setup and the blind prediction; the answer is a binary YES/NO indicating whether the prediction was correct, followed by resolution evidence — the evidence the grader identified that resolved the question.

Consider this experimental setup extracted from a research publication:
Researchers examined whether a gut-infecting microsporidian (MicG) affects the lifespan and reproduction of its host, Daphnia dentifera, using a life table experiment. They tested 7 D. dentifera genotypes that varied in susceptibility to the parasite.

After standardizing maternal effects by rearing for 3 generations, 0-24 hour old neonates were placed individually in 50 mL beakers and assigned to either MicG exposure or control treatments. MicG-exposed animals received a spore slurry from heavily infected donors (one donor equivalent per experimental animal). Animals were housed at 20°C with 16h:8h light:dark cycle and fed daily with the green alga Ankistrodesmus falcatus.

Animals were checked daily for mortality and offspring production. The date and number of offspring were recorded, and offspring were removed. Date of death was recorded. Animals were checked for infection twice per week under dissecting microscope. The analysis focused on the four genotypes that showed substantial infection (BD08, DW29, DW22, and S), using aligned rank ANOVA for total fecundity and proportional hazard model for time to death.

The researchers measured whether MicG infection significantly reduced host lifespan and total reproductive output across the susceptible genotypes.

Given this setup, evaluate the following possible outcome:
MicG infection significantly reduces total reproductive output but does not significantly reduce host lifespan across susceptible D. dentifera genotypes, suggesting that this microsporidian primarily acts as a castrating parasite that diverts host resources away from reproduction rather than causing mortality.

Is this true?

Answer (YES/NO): NO